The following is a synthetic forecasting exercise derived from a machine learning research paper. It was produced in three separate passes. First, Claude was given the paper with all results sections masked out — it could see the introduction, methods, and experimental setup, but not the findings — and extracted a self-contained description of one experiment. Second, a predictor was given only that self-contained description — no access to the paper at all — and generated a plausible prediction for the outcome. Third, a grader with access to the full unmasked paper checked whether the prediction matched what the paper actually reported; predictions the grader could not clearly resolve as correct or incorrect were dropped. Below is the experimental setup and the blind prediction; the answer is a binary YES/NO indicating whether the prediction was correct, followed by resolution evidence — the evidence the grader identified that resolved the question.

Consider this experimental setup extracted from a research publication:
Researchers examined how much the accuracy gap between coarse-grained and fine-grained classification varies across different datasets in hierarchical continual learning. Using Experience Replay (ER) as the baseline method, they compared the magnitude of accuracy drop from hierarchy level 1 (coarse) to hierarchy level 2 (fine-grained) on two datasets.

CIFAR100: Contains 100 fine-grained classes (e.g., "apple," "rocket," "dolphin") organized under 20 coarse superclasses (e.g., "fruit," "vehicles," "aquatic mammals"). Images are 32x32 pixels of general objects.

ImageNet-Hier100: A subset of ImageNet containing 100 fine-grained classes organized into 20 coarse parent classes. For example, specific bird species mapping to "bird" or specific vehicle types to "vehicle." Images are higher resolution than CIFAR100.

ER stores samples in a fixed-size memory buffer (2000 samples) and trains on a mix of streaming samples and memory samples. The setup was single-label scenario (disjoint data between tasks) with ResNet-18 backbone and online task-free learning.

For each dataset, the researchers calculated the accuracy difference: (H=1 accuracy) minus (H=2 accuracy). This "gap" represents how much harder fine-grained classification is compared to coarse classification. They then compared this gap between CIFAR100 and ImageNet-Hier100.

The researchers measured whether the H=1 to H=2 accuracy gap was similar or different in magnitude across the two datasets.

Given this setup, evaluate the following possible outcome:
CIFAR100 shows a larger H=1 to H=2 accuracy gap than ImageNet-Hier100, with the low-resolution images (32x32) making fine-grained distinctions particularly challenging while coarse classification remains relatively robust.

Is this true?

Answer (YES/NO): NO